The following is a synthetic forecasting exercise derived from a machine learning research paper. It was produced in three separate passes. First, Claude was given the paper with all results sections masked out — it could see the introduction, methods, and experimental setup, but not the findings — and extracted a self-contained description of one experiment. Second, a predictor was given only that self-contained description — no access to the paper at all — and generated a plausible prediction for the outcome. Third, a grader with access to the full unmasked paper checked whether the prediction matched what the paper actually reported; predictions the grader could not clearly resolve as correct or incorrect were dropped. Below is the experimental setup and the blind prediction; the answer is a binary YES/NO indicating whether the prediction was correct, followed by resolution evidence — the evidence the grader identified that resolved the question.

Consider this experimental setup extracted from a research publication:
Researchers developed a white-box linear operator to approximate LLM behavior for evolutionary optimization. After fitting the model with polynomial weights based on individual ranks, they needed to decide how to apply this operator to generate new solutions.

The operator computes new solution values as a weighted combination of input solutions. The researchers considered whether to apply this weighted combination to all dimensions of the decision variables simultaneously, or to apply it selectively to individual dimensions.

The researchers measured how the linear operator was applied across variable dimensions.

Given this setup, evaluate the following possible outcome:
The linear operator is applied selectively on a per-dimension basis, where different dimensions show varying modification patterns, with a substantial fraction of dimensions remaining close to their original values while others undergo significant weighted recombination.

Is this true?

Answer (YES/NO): YES